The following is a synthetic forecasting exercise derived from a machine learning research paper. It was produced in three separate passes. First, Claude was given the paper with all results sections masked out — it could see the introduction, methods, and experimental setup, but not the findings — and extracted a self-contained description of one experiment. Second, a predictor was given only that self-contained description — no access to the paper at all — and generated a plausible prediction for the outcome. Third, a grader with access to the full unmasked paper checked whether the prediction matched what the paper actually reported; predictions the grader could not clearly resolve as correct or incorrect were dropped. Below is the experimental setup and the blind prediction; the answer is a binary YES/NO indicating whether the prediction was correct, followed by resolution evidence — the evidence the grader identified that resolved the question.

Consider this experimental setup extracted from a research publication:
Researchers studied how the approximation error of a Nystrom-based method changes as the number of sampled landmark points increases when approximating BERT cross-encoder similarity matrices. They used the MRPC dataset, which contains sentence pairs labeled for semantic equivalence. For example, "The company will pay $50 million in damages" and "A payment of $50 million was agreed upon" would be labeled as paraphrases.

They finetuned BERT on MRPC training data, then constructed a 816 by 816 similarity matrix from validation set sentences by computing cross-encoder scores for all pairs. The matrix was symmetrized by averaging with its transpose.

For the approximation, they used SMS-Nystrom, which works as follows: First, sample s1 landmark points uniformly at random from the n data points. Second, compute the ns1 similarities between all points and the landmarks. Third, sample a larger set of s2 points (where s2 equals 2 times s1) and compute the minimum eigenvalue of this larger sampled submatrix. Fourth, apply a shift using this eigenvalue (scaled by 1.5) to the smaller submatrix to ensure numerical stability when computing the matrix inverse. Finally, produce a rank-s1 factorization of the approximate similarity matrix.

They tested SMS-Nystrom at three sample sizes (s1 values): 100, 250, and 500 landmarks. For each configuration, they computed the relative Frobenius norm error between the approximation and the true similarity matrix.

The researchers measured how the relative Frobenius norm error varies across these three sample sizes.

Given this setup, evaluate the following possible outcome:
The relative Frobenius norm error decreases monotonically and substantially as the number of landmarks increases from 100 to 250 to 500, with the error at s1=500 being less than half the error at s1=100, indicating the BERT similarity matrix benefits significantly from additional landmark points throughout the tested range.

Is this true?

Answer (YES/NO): NO